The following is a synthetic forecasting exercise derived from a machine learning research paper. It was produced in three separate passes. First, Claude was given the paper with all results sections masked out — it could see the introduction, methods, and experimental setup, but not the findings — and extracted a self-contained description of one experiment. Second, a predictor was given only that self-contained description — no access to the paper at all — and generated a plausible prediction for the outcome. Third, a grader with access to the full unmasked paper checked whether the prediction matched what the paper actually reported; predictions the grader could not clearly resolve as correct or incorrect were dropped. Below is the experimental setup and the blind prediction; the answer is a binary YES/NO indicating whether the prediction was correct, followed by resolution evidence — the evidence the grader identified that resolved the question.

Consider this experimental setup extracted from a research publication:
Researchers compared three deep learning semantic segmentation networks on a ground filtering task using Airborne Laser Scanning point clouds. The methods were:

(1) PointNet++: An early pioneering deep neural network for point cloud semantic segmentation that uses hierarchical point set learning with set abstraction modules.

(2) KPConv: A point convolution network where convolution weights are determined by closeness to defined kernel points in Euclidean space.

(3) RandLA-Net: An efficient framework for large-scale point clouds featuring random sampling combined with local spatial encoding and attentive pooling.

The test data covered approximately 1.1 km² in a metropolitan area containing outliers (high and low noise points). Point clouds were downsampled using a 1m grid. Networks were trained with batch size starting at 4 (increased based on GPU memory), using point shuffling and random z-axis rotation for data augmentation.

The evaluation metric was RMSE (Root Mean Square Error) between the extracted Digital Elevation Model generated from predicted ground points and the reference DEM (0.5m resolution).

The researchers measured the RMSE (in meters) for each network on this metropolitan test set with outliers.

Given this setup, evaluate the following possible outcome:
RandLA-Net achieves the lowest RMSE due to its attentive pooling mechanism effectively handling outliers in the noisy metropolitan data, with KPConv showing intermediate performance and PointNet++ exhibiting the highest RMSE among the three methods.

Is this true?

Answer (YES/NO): YES